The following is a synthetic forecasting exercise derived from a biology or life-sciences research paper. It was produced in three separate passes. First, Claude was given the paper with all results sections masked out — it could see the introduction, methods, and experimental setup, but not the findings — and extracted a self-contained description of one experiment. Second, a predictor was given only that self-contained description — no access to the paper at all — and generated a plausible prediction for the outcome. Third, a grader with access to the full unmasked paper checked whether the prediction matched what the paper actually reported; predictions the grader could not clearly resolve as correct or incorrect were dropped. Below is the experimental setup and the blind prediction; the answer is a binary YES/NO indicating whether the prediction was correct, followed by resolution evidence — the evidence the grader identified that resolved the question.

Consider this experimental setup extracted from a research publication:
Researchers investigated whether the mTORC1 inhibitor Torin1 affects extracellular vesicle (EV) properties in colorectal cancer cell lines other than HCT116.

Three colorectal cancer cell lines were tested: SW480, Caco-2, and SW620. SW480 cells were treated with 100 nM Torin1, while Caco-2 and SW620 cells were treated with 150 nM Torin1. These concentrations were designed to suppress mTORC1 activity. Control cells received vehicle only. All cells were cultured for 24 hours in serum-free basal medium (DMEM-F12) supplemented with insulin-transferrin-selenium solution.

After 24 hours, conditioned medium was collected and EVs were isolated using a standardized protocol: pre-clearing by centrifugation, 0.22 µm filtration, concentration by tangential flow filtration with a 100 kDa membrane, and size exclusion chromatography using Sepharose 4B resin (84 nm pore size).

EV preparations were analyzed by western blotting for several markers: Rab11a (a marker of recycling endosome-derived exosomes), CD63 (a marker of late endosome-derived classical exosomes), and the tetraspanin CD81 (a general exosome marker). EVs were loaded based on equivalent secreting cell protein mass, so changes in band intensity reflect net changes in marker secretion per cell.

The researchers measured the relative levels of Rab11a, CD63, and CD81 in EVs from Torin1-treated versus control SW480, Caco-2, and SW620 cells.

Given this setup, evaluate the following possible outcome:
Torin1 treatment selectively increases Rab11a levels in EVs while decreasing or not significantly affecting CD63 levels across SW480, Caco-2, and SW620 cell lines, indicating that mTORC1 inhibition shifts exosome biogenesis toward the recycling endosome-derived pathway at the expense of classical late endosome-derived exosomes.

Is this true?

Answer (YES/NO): YES